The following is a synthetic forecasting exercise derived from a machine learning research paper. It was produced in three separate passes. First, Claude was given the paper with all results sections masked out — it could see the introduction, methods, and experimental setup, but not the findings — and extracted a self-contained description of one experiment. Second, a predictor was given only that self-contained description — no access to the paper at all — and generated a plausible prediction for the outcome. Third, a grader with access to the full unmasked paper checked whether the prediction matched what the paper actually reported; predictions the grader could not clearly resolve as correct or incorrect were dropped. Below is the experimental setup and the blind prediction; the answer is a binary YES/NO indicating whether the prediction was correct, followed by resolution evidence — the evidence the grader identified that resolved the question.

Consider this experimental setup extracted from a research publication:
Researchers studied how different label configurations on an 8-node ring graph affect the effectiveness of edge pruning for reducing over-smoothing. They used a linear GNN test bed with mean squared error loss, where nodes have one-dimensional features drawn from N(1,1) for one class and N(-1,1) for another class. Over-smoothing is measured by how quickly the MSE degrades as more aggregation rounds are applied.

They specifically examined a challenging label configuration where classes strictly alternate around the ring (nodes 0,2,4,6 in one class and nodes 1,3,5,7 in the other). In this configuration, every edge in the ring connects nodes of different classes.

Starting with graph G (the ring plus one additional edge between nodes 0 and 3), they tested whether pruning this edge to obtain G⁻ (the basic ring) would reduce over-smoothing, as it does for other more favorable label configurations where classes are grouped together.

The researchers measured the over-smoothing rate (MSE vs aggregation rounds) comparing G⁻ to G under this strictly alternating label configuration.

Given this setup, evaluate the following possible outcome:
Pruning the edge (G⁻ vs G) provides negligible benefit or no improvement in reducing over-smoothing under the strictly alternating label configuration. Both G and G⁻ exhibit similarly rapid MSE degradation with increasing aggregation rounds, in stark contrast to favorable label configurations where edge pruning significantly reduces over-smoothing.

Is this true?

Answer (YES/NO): NO